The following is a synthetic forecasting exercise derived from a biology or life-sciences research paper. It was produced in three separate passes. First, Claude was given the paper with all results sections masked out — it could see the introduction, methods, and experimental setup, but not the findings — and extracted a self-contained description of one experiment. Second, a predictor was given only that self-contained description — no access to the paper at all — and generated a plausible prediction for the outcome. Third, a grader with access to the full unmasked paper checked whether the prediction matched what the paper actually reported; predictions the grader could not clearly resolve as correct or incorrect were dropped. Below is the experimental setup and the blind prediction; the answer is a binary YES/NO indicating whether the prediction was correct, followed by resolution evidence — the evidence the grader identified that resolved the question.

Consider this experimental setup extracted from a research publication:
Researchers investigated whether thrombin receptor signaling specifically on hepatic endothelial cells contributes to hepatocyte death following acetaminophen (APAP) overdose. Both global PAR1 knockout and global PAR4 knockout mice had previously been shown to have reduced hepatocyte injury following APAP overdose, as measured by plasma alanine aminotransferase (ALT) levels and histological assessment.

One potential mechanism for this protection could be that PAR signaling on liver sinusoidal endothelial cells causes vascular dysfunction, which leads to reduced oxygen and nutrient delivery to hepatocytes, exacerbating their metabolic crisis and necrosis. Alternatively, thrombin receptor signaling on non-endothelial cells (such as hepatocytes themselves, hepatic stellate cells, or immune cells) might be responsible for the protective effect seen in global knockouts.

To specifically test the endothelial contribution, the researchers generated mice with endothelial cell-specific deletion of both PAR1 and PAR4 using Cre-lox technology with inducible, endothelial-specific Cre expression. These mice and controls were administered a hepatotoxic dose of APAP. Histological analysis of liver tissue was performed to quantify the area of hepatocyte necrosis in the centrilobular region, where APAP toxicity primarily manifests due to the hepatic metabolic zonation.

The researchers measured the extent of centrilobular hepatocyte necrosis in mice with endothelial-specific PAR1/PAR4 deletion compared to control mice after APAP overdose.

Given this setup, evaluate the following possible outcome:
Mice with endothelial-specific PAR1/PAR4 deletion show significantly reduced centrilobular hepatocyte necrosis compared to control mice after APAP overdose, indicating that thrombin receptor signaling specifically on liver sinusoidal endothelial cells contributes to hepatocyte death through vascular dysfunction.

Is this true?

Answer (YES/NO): NO